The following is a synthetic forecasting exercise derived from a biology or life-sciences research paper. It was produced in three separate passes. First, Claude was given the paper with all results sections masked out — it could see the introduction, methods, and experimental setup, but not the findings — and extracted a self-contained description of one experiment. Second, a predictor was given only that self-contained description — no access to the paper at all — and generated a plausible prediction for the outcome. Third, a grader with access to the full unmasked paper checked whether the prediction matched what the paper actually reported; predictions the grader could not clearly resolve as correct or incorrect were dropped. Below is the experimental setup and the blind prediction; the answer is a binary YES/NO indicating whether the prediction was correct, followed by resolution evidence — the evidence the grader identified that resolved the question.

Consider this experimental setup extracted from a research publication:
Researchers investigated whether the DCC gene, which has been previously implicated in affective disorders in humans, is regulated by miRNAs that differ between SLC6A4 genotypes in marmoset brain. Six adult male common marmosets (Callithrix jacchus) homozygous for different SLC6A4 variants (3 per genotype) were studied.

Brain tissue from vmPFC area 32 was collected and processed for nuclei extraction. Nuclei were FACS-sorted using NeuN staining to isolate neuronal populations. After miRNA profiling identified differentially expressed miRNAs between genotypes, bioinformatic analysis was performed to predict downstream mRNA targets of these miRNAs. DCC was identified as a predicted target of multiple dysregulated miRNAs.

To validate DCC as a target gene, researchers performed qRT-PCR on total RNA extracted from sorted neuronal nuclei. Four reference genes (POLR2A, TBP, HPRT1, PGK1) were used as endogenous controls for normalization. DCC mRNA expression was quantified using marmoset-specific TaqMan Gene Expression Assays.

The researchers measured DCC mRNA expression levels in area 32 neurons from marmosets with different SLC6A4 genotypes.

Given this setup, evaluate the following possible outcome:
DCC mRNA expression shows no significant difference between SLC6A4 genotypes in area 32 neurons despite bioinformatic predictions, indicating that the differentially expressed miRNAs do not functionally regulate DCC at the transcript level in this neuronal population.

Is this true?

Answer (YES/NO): NO